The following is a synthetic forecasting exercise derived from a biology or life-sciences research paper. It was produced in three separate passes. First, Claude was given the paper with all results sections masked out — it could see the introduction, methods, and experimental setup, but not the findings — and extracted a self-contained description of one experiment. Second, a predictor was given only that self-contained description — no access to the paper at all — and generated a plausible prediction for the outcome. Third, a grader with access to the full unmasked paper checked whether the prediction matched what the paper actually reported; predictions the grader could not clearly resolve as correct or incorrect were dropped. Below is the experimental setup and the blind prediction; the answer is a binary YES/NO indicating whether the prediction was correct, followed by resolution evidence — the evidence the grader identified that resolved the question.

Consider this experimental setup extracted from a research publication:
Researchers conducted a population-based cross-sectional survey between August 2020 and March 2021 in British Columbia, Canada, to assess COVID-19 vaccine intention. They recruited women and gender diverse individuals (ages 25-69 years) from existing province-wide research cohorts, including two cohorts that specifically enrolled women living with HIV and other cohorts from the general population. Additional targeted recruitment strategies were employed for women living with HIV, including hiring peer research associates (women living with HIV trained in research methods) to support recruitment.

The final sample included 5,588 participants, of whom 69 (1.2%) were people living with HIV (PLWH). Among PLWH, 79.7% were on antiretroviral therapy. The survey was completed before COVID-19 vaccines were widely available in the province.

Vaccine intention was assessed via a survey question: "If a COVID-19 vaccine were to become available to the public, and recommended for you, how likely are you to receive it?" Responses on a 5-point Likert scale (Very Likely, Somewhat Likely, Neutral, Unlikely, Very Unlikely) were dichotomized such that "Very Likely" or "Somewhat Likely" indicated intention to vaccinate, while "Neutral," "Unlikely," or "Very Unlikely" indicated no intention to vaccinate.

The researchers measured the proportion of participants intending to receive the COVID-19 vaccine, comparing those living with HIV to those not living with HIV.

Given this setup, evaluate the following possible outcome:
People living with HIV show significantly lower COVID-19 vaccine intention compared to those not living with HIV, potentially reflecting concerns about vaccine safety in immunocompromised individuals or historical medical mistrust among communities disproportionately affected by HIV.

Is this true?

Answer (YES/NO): YES